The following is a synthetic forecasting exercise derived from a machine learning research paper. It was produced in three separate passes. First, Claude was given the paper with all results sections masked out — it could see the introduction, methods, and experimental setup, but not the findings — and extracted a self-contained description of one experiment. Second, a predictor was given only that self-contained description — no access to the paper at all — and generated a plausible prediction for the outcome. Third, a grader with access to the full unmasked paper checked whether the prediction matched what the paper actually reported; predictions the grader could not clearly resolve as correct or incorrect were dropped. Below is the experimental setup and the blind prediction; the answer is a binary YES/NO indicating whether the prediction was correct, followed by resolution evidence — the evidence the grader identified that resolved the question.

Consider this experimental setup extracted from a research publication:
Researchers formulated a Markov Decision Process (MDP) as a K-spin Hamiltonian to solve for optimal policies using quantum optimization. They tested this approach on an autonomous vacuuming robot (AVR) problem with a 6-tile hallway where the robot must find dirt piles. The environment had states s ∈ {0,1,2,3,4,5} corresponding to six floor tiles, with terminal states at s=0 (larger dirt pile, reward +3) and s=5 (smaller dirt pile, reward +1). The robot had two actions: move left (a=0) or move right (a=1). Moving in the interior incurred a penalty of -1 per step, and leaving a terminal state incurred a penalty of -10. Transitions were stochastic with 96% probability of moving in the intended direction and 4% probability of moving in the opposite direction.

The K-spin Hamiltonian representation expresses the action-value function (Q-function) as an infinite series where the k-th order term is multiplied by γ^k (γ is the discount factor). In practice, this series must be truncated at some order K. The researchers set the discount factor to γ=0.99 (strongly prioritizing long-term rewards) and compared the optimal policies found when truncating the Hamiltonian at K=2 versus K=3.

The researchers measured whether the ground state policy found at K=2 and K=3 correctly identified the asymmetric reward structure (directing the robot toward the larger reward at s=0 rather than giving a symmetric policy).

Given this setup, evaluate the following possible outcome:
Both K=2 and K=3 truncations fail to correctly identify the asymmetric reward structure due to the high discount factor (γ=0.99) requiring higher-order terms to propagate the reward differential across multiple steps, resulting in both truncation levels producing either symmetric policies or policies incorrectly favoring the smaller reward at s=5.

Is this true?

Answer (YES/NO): NO